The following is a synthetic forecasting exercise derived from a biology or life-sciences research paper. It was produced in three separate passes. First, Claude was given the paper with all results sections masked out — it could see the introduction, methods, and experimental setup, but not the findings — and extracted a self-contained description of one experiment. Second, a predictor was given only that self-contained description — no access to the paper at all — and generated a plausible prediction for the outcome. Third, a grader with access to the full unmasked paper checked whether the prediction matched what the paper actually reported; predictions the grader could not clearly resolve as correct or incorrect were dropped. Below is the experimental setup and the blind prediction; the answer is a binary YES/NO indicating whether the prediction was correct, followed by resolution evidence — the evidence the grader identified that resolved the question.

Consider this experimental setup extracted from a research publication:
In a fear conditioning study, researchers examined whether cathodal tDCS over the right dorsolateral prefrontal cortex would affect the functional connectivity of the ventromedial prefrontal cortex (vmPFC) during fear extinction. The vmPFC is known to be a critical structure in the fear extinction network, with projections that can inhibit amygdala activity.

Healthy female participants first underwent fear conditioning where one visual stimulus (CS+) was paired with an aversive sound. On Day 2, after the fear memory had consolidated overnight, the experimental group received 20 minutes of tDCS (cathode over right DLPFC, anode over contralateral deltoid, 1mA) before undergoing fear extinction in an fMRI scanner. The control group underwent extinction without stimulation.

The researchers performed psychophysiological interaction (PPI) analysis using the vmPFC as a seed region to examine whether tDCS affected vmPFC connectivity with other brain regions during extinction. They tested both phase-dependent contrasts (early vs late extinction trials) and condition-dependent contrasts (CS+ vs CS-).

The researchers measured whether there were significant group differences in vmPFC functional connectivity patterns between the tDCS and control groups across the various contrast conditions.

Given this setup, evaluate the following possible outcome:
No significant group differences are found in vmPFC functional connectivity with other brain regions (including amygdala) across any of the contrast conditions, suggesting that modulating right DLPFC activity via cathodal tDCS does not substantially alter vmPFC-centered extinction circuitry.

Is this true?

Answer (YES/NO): YES